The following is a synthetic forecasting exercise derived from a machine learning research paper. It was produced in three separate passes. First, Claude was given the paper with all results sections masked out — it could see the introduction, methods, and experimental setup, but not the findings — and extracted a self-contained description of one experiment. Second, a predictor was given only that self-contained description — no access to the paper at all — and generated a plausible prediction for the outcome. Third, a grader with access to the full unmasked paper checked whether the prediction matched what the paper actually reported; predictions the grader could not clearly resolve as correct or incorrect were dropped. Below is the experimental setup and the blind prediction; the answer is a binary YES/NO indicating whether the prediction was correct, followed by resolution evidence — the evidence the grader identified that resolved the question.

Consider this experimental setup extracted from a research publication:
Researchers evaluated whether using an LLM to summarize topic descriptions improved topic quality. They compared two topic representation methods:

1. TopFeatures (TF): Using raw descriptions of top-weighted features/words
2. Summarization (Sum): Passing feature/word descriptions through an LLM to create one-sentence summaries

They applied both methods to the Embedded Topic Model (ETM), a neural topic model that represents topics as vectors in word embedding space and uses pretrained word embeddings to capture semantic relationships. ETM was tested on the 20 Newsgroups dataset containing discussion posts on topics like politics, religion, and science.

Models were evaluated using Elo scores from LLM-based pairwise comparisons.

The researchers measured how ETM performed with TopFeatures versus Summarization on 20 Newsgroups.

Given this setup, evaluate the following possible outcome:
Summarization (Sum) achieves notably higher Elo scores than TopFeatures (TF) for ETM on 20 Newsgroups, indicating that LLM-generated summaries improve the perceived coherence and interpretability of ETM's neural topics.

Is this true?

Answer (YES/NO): NO